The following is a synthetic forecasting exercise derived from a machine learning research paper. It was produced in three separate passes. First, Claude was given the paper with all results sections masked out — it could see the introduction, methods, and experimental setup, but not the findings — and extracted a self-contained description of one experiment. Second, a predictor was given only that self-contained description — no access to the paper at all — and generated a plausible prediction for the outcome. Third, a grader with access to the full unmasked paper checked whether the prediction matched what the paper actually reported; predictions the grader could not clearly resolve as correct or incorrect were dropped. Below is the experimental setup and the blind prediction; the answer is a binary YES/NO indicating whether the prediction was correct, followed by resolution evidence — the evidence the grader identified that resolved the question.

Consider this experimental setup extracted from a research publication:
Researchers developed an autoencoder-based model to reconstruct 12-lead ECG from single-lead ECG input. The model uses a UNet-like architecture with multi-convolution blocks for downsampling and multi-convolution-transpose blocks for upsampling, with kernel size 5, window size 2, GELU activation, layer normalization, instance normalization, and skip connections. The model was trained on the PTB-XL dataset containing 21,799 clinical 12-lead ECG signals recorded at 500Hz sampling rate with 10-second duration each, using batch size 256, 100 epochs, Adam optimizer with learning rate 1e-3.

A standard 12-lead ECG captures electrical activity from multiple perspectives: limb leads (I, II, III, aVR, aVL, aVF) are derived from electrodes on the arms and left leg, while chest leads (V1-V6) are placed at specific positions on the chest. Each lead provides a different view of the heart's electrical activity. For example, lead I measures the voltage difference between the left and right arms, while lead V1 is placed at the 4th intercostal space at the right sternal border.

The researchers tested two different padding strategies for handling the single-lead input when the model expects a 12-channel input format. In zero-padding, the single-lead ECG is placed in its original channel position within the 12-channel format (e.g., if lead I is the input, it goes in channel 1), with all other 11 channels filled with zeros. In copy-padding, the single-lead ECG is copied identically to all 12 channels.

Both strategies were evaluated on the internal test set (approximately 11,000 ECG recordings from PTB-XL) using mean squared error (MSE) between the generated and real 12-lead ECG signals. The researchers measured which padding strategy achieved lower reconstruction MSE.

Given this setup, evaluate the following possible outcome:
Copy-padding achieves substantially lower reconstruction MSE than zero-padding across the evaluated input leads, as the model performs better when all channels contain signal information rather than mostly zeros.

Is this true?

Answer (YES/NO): NO